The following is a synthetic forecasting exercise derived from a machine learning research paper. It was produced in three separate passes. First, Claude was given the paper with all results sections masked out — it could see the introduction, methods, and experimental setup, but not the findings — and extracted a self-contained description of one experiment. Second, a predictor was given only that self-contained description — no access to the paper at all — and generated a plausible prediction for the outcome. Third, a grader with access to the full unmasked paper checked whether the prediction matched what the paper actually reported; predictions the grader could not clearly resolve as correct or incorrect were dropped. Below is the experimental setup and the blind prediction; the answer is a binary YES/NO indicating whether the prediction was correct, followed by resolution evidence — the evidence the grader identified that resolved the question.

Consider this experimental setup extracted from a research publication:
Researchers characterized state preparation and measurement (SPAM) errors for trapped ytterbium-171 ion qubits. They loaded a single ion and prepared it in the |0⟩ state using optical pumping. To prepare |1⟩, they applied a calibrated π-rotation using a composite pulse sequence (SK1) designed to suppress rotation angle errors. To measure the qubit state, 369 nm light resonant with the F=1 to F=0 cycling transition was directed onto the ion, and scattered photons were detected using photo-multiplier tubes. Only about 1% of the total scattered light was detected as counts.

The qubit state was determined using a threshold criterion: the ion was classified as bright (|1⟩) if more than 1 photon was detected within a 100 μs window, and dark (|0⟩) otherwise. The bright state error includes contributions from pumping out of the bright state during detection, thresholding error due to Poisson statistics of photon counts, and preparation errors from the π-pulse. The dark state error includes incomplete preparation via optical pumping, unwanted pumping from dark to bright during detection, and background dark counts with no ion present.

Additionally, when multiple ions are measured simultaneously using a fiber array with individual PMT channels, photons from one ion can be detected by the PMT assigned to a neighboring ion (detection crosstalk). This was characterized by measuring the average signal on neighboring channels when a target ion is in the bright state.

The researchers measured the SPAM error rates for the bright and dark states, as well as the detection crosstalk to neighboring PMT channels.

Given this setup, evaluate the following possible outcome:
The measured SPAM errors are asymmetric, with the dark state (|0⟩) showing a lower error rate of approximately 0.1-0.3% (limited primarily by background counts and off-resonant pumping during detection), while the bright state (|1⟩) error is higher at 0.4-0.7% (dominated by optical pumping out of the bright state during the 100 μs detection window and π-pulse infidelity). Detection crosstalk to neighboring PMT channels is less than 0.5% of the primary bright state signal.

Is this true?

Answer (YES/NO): NO